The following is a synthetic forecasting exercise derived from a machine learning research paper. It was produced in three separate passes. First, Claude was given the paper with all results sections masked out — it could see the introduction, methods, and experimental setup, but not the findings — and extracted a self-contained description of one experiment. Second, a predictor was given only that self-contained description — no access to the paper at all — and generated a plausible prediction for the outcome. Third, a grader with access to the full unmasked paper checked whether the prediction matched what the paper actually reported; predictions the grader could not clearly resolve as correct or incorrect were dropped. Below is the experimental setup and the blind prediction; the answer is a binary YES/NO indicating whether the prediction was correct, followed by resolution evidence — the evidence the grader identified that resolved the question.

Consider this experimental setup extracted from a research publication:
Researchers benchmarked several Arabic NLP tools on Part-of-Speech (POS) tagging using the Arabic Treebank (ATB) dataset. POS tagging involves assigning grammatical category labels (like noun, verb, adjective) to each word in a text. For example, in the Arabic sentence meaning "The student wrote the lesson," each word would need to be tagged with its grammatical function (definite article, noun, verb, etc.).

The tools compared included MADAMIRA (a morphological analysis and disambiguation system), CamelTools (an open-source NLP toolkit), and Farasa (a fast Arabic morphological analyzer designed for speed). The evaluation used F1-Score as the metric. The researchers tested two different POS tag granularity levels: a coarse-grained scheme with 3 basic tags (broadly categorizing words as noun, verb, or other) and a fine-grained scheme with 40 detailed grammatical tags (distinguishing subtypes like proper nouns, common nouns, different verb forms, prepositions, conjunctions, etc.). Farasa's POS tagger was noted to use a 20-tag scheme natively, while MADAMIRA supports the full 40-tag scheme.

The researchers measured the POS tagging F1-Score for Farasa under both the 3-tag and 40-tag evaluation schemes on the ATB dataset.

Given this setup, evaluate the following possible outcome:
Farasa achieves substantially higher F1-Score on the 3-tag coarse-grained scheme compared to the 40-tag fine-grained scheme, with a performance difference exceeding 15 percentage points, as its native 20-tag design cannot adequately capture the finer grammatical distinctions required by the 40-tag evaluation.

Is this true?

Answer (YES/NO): YES